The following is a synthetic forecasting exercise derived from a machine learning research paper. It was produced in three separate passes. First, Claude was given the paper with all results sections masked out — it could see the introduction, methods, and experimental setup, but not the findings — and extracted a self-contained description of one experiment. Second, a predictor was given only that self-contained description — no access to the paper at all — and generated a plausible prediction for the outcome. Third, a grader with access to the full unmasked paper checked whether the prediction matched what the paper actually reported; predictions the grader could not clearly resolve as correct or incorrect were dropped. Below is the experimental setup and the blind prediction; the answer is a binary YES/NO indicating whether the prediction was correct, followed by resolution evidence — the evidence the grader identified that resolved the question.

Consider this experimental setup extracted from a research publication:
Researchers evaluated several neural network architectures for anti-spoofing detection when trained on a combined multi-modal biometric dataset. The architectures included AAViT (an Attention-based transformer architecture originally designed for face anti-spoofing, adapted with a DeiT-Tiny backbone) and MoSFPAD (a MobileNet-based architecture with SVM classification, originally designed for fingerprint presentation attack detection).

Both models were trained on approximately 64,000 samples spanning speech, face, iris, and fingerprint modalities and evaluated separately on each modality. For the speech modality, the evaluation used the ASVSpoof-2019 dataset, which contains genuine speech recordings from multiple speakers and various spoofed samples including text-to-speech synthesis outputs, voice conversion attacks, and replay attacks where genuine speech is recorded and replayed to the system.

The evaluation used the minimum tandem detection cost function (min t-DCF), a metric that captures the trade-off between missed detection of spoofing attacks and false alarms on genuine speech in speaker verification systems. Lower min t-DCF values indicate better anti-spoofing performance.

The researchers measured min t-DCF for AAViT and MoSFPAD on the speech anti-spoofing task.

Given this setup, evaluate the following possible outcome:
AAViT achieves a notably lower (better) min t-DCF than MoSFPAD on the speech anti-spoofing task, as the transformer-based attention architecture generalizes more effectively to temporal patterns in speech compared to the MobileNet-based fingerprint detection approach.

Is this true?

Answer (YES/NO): YES